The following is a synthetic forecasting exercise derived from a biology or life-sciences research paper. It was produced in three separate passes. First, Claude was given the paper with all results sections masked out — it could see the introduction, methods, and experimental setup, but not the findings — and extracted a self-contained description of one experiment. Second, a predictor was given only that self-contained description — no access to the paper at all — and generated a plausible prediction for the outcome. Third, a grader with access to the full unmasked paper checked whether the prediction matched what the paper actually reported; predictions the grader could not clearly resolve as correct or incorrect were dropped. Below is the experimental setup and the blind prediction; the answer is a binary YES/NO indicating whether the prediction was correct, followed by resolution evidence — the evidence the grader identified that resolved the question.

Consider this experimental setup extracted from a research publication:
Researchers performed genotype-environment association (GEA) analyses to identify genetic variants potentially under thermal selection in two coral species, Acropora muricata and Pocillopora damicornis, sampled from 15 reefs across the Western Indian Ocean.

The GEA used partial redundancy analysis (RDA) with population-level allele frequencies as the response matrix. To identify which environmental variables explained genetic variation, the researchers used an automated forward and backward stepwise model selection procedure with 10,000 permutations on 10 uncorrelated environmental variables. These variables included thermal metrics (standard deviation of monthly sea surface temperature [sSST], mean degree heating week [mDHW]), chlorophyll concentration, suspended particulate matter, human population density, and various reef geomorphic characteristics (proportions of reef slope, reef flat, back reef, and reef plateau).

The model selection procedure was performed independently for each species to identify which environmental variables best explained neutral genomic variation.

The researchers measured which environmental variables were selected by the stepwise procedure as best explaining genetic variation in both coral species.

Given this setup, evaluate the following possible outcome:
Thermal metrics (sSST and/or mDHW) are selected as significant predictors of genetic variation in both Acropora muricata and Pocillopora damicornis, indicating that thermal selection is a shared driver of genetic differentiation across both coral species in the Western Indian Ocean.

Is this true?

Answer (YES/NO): YES